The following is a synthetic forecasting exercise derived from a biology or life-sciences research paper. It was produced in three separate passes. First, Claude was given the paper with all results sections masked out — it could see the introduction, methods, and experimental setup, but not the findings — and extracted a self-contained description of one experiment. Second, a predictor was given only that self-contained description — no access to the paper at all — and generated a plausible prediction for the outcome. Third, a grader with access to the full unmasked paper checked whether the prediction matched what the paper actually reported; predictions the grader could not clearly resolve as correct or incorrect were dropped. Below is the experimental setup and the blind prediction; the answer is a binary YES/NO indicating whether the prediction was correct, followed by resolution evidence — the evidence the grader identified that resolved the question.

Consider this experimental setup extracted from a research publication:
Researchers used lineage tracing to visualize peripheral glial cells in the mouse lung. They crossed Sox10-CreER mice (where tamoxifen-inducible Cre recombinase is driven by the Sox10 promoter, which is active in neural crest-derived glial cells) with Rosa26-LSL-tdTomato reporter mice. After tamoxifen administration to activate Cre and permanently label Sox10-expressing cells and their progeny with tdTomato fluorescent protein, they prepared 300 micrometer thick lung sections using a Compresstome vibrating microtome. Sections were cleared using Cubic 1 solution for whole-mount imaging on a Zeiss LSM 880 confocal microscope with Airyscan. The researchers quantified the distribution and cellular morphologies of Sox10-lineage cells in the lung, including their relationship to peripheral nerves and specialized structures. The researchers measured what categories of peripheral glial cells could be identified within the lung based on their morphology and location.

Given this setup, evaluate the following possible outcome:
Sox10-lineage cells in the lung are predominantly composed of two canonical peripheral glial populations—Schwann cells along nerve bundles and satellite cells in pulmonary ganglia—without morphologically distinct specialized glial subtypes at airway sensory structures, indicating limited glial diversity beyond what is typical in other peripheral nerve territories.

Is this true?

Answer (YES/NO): NO